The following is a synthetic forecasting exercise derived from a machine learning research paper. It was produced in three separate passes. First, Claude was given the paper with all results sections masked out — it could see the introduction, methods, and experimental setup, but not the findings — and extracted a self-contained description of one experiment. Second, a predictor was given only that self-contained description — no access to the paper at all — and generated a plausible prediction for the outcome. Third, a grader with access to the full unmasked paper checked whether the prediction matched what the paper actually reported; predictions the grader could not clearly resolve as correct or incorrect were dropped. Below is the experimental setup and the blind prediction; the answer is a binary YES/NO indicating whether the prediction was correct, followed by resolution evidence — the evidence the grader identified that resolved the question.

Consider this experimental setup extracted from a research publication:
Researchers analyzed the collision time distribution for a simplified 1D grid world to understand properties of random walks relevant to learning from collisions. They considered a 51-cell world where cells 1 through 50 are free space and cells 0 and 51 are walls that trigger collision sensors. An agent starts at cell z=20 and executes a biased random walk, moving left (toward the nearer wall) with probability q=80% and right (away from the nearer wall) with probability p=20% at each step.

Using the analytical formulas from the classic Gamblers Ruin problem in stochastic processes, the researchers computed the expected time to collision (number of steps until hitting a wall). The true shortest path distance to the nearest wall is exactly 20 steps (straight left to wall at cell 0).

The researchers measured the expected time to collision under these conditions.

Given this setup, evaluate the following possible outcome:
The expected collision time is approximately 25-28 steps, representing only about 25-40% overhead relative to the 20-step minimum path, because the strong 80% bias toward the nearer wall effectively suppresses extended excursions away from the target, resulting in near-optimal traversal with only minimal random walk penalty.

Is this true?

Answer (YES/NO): NO